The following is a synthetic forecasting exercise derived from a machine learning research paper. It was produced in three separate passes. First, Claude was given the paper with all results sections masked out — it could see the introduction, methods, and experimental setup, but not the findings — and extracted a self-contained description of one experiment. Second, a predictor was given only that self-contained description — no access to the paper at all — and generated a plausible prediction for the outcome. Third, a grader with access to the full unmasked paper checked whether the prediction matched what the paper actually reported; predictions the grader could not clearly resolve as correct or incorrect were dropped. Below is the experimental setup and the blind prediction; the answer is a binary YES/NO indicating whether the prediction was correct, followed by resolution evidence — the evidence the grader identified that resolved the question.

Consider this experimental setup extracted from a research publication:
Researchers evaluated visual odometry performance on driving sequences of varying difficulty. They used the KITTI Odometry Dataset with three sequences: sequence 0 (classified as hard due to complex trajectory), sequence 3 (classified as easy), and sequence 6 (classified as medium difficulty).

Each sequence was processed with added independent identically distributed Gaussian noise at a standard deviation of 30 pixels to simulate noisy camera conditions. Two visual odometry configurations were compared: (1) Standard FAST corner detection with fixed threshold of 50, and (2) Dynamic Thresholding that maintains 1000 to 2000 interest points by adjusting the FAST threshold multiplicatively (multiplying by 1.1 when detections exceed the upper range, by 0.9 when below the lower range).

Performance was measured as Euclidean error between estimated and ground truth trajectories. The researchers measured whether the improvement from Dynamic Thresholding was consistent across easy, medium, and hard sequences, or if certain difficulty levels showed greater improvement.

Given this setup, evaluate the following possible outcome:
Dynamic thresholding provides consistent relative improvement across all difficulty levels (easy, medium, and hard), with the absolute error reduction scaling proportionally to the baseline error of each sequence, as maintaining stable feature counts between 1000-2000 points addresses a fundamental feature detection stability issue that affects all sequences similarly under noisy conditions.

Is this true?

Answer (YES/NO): NO